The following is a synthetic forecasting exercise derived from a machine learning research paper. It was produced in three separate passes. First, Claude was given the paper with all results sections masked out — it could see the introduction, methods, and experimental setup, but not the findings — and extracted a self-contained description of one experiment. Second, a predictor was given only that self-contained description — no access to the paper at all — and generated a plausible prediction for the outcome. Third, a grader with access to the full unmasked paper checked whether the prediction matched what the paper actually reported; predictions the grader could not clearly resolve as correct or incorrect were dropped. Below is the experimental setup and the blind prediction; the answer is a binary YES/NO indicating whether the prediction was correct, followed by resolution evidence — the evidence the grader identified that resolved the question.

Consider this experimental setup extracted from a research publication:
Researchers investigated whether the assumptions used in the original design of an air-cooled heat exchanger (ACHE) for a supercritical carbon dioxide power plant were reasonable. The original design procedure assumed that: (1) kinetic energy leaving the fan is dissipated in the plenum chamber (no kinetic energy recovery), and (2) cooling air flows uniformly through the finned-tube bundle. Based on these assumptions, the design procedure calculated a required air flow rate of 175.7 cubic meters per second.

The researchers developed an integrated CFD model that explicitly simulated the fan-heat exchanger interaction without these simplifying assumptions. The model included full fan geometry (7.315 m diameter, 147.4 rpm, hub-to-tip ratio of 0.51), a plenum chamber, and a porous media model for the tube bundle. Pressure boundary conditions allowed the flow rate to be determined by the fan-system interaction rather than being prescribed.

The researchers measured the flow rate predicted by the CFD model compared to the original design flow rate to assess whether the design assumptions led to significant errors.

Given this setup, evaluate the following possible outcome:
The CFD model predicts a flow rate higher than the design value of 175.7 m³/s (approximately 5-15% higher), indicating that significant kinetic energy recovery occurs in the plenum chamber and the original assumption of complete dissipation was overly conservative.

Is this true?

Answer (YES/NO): NO